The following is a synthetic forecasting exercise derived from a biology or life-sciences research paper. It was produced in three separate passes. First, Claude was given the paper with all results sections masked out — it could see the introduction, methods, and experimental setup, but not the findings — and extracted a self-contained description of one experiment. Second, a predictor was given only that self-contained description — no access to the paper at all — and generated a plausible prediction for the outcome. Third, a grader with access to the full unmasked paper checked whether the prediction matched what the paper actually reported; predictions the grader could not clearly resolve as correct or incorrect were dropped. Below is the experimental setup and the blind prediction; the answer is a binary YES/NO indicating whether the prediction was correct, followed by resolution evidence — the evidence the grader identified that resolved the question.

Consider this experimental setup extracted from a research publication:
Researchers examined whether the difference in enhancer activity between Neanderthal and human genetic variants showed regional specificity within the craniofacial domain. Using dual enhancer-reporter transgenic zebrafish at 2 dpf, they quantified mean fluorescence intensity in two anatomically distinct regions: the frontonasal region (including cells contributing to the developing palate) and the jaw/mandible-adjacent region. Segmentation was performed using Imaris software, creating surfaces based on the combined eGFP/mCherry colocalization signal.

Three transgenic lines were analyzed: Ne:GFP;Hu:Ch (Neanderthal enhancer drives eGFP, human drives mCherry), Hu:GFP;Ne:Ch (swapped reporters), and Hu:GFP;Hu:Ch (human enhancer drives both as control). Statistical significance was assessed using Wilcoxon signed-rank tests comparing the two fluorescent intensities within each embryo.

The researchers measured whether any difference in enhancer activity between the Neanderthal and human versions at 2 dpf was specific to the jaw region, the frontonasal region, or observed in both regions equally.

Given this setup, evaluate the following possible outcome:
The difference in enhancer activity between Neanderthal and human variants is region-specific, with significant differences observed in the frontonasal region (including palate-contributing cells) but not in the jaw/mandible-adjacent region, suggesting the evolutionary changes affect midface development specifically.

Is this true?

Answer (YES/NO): NO